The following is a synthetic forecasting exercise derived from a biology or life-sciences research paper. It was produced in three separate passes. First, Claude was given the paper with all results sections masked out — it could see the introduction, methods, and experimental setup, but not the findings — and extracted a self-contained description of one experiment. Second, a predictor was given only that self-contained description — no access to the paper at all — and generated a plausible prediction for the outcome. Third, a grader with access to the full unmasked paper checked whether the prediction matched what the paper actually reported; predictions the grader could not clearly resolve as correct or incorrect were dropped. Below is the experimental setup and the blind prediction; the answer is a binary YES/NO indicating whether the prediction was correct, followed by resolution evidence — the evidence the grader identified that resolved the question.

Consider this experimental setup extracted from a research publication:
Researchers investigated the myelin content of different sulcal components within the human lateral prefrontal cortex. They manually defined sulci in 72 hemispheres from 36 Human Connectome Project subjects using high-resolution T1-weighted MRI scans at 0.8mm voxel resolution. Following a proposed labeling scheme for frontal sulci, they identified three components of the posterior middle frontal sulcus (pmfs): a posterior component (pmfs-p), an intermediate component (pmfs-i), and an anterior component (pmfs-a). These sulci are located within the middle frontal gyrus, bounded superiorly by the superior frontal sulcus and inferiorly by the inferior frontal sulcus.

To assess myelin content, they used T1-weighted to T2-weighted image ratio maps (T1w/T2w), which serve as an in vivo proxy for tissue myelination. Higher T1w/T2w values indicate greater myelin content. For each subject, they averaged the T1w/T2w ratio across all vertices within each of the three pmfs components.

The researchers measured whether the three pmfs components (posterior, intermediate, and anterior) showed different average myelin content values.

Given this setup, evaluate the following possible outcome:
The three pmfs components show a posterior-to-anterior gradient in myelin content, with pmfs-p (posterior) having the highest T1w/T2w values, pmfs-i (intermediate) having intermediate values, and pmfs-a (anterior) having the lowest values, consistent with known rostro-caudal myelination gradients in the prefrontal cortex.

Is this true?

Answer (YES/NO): YES